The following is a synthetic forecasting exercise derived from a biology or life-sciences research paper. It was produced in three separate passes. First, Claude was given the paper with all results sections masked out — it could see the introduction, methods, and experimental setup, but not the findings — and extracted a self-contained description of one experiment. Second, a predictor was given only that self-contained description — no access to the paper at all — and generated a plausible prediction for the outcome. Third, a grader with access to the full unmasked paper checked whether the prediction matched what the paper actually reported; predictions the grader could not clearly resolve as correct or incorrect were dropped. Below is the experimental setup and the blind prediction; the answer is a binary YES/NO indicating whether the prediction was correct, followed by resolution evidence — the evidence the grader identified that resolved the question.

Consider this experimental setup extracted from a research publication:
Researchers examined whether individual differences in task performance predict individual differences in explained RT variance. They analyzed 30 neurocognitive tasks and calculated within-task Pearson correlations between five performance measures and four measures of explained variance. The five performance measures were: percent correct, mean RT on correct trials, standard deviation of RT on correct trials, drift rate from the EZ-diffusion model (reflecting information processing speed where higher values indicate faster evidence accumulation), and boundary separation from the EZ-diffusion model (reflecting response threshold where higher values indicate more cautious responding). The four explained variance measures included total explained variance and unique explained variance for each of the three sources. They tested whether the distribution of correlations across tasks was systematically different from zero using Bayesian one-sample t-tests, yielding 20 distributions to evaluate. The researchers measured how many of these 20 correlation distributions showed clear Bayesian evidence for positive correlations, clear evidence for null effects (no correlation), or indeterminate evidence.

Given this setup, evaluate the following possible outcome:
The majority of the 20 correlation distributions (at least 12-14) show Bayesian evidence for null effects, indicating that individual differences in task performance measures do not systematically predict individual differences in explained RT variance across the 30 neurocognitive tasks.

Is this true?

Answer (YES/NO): NO